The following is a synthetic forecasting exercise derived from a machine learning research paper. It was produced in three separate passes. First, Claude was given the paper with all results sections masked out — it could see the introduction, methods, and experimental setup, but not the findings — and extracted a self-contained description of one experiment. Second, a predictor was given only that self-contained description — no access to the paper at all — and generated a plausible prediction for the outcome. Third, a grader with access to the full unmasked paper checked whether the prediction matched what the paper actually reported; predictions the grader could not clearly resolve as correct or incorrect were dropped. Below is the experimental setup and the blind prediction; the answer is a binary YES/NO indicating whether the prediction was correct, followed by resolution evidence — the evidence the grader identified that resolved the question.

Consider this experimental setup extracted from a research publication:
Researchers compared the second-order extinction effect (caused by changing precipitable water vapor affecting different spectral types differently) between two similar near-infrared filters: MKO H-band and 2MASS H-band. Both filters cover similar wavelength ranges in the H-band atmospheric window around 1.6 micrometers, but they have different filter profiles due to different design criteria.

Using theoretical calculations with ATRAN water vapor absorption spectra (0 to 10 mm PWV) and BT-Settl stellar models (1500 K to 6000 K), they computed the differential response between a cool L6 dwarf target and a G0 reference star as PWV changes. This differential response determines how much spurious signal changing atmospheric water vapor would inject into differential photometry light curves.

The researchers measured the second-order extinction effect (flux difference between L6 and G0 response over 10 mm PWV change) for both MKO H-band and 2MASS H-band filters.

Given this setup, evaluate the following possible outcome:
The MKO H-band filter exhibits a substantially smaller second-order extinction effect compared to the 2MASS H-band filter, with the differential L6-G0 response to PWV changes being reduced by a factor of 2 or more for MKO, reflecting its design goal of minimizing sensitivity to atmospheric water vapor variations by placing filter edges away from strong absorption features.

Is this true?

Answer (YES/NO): NO